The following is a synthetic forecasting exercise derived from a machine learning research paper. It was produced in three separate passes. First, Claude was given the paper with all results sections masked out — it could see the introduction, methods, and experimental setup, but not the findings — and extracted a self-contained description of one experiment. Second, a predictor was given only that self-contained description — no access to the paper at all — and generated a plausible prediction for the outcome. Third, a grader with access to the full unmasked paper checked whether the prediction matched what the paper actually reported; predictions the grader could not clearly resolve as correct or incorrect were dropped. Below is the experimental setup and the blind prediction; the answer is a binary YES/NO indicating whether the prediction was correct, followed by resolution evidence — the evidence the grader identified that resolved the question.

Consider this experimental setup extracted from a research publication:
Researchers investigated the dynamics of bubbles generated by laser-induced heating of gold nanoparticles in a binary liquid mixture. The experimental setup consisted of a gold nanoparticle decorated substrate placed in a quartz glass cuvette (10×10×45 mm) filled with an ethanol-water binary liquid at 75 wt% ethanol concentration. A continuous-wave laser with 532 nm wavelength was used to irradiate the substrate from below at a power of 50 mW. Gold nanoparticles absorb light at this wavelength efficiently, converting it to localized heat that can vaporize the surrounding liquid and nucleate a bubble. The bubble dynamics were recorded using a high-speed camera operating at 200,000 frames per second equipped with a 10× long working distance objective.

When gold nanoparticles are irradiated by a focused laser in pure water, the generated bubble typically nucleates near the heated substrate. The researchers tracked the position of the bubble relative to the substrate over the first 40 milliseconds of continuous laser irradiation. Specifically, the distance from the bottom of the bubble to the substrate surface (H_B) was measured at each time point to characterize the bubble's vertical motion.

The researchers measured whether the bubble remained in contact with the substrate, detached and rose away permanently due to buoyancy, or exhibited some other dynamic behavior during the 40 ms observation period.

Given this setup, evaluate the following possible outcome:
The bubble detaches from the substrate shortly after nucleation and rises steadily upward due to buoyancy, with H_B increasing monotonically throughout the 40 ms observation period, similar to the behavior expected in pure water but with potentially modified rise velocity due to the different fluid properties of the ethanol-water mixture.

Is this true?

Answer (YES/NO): NO